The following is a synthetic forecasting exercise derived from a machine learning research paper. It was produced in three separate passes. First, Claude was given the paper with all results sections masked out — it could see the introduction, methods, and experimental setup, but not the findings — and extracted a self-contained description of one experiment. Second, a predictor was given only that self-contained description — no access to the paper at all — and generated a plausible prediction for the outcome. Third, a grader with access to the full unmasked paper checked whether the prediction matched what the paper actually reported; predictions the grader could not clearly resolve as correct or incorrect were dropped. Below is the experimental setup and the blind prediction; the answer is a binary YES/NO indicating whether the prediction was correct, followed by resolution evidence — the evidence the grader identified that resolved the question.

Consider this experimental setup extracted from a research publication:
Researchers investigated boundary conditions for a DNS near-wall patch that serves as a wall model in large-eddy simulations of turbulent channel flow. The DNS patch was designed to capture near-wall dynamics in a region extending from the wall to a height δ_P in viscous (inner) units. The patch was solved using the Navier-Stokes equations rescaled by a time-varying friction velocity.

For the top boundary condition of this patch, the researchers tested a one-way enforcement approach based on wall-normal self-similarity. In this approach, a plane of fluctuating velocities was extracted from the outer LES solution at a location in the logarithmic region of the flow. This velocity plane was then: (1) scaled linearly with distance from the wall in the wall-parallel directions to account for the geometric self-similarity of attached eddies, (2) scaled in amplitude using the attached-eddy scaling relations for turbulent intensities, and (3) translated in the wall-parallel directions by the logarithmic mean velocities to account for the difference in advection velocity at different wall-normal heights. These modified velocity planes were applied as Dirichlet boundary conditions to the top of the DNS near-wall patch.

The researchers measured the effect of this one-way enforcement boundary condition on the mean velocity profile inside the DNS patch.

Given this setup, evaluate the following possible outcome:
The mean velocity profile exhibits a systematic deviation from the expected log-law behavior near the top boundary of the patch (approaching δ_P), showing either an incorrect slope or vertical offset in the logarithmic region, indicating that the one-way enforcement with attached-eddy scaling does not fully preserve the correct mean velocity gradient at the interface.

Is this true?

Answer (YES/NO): NO